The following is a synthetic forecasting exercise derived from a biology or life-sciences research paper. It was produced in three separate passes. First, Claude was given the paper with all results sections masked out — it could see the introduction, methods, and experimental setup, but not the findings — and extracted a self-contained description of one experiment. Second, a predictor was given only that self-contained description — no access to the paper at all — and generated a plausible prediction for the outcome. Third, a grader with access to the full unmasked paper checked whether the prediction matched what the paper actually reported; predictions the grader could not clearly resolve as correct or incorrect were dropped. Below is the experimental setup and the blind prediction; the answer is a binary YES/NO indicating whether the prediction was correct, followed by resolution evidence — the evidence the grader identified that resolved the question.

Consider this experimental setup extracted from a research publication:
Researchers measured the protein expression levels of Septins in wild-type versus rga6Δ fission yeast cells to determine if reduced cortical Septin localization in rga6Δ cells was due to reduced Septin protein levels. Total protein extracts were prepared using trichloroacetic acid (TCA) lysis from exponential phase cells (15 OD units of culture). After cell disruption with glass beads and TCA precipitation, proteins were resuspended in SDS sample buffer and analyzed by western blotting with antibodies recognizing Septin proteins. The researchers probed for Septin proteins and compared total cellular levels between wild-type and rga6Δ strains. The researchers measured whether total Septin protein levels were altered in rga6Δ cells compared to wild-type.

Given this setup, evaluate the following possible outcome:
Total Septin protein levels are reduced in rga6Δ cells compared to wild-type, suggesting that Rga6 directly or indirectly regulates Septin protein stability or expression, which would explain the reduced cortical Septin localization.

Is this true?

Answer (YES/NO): NO